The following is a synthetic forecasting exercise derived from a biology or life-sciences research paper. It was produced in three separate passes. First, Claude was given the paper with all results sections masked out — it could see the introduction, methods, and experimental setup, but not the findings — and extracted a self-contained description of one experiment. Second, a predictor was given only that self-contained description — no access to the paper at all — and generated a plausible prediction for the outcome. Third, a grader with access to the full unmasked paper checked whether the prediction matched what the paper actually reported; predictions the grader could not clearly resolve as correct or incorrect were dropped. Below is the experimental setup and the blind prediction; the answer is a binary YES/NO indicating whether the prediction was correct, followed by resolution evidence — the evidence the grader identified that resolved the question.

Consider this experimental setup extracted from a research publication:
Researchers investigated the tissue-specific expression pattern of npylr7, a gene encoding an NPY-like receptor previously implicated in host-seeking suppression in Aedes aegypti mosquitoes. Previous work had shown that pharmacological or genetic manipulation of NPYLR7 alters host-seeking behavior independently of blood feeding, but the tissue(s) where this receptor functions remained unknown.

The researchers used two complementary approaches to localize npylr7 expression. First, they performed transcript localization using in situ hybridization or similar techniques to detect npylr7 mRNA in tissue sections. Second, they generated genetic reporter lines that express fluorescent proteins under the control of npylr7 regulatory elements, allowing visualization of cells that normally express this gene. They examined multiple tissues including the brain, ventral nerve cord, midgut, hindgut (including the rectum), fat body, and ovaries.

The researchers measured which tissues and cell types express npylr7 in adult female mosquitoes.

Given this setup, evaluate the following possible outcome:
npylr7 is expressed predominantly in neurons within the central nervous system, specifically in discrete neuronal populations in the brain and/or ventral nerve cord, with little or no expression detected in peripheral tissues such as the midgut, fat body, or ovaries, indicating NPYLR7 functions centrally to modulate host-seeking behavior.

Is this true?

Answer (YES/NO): NO